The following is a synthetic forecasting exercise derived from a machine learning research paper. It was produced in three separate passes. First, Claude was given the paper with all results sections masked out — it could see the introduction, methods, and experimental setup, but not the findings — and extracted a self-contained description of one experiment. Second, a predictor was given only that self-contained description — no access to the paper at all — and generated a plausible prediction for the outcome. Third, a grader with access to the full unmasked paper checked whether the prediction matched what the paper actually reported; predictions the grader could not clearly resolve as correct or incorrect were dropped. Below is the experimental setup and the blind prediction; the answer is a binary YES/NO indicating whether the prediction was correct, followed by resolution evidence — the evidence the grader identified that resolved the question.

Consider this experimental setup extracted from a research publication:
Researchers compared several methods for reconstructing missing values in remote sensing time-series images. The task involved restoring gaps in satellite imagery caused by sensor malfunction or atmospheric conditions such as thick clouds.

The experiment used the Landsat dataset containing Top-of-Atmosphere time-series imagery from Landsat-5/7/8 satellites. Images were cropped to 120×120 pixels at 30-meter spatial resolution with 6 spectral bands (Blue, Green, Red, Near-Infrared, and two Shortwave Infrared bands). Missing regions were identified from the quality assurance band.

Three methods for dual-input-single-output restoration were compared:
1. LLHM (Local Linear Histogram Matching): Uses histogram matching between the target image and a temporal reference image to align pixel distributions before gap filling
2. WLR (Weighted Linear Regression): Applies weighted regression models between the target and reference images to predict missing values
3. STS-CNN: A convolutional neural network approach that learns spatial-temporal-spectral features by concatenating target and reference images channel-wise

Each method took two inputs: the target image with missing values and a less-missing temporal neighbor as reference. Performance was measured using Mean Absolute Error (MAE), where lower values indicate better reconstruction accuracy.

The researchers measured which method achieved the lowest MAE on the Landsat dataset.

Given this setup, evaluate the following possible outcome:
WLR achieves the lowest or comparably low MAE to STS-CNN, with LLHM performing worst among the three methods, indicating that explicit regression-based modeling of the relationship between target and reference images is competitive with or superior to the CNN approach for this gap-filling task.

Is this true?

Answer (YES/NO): NO